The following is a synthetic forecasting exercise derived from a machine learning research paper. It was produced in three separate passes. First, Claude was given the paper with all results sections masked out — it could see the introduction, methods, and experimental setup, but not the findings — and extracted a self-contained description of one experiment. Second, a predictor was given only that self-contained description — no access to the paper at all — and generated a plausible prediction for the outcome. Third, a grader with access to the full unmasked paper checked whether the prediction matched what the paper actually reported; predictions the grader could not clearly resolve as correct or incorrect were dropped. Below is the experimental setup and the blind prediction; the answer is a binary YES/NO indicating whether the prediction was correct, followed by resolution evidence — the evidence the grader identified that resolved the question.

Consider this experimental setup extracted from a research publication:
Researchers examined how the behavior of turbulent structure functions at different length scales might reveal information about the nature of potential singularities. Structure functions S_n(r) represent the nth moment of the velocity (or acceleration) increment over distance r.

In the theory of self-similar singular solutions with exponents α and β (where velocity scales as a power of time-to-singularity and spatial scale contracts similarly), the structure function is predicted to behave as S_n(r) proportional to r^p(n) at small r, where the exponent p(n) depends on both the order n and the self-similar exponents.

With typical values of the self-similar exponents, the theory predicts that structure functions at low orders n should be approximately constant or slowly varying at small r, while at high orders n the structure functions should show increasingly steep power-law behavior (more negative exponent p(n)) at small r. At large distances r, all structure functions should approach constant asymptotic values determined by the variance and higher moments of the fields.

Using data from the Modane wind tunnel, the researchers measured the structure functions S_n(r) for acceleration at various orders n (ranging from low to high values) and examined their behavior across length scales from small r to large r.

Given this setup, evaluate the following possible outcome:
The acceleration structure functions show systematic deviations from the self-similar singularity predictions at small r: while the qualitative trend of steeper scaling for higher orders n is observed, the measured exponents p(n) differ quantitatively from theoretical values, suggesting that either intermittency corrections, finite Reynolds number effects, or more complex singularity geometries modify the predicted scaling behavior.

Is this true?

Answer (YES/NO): YES